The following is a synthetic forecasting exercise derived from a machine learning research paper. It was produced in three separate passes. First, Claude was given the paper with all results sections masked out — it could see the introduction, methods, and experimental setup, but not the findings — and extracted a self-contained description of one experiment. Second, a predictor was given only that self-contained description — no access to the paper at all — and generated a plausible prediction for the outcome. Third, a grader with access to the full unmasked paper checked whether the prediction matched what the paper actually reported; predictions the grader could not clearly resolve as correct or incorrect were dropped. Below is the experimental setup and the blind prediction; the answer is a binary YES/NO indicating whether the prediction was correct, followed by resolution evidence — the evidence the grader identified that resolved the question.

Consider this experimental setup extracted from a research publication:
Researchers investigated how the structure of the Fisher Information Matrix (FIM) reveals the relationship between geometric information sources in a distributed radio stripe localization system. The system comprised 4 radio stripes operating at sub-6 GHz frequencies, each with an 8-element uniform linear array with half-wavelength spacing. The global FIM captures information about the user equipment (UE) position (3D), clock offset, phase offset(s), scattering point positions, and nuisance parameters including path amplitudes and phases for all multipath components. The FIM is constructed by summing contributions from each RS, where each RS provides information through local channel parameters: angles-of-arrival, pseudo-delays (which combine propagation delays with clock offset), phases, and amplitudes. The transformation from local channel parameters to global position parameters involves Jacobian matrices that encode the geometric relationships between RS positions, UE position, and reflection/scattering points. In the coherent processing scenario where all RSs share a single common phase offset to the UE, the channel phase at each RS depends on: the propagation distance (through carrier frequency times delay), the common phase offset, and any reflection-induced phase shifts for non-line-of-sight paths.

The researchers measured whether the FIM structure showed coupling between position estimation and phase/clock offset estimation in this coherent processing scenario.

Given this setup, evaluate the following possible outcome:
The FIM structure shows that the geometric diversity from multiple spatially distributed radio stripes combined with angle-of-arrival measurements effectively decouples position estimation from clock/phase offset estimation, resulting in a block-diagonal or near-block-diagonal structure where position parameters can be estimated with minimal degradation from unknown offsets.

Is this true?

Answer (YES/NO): NO